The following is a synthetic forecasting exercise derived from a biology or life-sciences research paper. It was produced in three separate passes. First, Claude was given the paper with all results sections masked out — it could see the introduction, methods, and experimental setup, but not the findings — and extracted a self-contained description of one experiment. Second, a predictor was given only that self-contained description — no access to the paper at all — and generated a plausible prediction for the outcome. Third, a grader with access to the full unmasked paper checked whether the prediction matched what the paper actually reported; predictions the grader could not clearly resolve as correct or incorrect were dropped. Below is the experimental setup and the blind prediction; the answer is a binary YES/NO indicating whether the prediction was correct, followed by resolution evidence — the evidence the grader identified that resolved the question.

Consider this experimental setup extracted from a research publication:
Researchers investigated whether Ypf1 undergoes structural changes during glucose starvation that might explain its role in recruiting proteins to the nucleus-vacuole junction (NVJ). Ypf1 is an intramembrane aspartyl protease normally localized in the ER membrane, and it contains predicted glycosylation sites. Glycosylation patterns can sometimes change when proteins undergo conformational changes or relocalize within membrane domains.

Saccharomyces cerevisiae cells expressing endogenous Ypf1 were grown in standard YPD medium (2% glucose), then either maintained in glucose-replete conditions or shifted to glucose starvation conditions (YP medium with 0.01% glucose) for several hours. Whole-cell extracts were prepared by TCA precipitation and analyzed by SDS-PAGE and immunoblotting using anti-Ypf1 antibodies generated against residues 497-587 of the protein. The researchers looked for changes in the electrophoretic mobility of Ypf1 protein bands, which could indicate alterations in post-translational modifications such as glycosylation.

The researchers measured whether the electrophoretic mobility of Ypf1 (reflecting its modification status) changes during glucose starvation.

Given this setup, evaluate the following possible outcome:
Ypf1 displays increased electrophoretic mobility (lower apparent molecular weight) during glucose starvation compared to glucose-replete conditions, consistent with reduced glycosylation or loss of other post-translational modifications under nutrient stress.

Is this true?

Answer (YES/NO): NO